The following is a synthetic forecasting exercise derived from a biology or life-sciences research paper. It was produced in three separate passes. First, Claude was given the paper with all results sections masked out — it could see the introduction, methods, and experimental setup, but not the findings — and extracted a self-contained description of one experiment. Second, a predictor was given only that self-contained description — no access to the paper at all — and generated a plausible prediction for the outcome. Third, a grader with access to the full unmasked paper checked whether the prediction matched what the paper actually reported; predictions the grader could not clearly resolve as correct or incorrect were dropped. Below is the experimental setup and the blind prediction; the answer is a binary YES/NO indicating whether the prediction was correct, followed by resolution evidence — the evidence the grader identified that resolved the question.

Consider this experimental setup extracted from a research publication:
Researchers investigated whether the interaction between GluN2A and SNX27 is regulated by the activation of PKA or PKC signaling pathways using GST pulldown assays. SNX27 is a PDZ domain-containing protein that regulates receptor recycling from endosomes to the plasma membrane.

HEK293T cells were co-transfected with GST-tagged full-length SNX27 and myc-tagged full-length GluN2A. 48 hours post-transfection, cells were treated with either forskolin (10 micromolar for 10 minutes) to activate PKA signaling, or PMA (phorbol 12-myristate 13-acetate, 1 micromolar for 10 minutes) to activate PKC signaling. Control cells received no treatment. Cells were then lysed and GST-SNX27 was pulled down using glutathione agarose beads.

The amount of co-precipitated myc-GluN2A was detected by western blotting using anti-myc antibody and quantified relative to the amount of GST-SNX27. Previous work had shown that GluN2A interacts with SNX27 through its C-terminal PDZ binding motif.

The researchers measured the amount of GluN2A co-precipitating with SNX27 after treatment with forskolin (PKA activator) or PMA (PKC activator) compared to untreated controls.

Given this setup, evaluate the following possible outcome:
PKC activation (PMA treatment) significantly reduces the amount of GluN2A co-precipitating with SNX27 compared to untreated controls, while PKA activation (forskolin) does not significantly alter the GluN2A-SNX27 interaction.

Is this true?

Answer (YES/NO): NO